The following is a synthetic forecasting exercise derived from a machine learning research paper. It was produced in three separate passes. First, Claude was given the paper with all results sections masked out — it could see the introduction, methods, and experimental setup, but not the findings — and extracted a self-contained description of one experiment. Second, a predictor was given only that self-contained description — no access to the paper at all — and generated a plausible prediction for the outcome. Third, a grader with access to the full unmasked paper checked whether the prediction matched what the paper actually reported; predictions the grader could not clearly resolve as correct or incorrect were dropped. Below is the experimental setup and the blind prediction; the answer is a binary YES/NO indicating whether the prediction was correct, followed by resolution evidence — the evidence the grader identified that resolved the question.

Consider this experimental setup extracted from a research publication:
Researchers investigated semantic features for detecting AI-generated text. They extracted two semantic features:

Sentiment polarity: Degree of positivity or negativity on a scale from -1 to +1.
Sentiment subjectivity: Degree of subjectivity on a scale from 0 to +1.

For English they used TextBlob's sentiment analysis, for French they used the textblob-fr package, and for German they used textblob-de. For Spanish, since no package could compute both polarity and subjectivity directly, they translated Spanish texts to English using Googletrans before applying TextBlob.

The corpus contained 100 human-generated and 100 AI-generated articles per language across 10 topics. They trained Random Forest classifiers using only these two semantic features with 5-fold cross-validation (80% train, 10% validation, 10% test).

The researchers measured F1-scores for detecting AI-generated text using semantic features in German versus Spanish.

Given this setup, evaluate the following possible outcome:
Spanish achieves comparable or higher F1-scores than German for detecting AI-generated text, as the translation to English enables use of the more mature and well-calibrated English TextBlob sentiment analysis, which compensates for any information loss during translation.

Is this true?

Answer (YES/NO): YES